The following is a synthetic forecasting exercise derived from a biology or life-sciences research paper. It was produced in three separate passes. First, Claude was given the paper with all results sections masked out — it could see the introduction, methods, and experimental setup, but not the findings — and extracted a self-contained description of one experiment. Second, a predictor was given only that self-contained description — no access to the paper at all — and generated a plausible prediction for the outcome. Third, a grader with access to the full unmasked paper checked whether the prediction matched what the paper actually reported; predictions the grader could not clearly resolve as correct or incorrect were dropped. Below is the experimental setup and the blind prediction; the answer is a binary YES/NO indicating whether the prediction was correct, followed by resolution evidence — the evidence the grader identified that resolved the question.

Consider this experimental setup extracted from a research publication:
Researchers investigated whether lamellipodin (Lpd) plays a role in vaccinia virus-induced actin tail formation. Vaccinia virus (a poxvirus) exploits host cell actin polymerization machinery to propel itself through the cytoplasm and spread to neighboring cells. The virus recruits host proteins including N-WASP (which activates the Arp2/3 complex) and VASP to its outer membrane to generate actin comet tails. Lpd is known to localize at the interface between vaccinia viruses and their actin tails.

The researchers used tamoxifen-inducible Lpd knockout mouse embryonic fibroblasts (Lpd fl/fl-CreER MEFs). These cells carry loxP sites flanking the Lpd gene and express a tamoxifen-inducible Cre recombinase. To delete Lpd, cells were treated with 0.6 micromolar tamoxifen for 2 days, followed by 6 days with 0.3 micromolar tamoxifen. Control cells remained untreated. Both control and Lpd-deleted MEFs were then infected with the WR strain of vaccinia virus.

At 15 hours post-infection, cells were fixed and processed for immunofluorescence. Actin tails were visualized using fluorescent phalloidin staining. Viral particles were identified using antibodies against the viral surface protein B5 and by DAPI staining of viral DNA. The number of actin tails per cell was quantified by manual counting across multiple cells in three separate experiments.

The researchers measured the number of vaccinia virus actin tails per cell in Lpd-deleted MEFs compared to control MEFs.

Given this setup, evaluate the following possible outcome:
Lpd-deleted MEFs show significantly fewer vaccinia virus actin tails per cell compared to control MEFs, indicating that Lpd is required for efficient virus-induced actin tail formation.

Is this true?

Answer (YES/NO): YES